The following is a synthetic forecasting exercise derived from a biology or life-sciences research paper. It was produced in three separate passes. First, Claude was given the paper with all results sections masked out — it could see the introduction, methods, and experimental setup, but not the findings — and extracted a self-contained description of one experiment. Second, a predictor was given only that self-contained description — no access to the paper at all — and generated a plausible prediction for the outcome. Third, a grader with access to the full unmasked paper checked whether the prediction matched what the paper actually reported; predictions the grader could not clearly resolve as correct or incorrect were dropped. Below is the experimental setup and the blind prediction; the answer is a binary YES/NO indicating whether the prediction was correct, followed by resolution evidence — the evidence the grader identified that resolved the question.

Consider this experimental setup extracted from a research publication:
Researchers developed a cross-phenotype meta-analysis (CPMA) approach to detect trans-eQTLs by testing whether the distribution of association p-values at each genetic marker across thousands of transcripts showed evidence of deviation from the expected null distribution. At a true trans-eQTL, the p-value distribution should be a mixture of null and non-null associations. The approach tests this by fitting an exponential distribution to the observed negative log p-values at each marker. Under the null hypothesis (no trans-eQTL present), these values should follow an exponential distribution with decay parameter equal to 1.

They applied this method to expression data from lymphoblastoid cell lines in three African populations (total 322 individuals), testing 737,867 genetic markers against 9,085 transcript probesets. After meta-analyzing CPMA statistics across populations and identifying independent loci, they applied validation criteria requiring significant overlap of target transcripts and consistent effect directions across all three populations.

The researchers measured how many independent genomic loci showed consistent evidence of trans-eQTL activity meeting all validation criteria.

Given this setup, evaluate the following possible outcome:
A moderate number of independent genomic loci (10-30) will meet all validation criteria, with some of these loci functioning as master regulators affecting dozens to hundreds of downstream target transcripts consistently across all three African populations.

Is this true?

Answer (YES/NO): NO